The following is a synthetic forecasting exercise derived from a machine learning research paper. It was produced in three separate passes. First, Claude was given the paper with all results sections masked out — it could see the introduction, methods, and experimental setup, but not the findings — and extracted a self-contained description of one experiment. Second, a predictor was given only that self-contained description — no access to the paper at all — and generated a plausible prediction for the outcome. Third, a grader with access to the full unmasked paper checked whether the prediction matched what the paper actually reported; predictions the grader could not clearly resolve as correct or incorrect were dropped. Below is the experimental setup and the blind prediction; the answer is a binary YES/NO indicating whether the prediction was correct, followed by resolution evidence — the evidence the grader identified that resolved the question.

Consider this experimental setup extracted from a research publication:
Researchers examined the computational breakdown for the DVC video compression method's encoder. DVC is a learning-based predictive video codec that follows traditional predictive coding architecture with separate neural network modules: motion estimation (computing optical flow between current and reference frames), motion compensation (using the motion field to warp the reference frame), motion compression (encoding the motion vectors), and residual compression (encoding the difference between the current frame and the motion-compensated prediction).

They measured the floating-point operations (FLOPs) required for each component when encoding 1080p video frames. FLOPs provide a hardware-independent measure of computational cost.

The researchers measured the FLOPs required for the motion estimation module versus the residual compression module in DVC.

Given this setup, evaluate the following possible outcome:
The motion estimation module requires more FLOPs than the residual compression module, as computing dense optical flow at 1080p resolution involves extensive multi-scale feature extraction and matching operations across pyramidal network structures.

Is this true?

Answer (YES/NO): YES